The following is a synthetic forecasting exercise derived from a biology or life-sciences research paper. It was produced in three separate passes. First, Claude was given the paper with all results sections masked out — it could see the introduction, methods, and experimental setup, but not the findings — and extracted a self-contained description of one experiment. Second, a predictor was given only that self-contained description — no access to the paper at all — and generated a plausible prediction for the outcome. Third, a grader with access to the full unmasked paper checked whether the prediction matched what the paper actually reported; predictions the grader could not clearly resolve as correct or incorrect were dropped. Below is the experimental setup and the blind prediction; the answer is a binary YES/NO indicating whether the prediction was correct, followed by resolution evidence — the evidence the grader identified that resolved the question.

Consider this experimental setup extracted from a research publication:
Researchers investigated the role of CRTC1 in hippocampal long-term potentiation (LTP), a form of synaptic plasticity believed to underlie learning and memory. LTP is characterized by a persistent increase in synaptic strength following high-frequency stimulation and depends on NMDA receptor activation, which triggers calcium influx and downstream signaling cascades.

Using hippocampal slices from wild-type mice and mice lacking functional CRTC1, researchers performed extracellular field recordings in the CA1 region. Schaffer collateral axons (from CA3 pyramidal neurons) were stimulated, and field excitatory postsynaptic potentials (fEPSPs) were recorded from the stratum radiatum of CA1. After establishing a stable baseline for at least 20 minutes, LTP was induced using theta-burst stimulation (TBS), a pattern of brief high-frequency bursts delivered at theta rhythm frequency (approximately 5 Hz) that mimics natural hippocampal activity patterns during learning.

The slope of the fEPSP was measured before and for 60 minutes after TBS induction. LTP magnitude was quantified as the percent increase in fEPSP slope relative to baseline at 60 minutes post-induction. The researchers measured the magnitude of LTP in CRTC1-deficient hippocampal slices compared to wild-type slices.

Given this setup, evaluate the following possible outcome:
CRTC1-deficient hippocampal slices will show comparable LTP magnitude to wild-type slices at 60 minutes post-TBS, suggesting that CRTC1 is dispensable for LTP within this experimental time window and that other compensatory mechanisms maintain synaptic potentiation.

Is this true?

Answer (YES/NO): NO